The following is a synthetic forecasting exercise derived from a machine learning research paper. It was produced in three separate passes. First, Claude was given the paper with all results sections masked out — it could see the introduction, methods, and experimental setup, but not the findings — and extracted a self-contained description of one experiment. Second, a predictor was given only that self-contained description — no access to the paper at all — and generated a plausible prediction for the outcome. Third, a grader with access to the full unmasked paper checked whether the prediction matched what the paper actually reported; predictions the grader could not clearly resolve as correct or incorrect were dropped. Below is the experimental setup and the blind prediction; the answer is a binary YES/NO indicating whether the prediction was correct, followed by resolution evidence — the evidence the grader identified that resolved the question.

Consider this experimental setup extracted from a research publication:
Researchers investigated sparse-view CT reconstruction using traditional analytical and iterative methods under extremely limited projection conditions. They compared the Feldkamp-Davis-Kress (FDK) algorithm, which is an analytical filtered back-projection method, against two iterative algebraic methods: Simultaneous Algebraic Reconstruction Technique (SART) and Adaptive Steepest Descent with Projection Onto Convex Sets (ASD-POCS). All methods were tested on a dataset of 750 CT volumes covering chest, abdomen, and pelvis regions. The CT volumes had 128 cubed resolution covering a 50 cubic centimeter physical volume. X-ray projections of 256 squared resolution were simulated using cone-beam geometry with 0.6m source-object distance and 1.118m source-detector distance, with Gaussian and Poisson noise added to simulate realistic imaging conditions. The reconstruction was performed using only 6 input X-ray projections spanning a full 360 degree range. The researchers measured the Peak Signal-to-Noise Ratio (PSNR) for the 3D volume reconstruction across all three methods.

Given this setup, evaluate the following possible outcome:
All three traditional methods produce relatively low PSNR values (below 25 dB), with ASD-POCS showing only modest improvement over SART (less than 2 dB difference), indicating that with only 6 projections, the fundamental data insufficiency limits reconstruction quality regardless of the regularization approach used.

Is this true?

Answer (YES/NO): NO